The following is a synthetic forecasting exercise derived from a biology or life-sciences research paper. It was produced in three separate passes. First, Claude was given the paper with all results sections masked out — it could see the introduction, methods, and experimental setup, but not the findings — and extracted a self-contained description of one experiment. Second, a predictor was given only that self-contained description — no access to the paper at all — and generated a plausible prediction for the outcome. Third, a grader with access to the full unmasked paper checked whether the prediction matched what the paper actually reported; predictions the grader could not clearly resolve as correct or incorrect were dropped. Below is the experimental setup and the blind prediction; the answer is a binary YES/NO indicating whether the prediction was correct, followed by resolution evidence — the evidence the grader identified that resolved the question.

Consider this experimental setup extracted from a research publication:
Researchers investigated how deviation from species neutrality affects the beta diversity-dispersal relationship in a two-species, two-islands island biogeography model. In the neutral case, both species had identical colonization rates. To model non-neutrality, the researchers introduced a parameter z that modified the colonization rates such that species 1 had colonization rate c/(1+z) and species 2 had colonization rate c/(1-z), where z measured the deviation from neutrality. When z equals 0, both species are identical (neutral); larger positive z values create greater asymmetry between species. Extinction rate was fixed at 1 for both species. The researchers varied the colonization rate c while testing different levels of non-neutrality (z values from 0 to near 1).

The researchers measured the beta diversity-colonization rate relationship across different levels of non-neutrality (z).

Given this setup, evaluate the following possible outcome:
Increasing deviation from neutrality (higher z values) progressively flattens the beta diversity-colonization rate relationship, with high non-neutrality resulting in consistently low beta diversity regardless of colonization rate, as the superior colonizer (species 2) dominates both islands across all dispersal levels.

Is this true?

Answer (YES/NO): NO